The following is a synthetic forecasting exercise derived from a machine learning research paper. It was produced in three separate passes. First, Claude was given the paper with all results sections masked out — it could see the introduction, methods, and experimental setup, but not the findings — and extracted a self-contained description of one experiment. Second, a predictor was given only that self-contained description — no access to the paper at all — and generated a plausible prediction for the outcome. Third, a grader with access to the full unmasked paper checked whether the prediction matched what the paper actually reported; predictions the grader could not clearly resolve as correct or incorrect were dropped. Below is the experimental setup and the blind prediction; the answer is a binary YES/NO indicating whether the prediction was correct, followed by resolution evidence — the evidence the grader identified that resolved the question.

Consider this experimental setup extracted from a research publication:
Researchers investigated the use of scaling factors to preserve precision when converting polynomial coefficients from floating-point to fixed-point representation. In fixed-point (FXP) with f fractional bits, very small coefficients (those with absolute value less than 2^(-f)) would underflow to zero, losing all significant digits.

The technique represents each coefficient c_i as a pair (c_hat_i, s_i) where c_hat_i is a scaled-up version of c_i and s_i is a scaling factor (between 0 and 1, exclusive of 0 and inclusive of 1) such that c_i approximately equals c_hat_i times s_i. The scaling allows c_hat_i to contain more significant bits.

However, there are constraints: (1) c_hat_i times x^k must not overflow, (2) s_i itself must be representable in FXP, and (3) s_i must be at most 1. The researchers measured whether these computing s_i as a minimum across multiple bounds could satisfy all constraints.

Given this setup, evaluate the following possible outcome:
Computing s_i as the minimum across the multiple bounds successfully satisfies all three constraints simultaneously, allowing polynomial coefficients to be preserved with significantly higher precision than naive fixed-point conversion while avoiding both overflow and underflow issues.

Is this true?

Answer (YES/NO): YES